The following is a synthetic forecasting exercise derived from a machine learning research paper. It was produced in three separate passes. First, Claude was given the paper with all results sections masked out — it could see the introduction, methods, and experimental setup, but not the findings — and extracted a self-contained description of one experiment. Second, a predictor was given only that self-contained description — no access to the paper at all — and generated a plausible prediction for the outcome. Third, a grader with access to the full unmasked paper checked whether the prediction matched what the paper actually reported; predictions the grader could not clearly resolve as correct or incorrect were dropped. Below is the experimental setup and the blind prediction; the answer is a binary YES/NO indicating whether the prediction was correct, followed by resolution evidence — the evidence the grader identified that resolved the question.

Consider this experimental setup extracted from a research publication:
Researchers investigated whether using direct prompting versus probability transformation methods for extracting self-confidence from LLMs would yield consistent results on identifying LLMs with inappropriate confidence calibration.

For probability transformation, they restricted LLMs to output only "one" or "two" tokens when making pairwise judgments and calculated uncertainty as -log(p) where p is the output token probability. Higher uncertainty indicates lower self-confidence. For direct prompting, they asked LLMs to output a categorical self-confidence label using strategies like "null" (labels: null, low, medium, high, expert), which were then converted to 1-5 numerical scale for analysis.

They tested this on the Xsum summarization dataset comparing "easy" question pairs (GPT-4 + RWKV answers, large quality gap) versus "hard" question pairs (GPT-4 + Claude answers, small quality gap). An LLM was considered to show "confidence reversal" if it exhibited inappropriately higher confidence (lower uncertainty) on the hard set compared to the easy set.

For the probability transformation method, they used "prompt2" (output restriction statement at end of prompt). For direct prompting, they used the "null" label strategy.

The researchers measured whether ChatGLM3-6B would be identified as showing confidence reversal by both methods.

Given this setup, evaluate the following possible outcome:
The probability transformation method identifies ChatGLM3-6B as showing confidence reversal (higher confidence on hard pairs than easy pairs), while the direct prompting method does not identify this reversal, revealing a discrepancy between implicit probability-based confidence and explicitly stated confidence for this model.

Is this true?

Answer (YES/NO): NO